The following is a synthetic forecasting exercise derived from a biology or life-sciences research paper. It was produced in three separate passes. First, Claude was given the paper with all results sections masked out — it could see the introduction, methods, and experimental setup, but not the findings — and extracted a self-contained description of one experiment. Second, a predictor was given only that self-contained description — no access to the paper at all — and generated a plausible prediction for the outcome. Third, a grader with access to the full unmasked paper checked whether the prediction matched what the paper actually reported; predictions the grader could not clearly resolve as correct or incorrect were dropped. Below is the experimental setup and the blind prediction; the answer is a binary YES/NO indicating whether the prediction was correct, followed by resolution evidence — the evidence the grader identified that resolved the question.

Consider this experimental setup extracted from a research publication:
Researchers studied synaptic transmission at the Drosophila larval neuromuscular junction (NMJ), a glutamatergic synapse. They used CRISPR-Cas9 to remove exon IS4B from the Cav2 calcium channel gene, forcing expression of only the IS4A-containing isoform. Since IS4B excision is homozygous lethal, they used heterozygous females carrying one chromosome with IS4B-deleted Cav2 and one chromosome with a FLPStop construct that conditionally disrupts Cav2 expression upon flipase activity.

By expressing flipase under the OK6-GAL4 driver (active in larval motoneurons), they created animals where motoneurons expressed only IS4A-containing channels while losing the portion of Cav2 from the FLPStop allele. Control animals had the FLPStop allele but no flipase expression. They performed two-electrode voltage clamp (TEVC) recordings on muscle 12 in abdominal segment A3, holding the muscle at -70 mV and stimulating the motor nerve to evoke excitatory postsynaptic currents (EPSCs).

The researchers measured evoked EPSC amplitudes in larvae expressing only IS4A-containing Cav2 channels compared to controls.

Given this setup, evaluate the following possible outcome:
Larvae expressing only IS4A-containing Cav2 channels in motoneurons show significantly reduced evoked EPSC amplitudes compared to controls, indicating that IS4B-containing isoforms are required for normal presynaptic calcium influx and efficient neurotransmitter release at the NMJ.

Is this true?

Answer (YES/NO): YES